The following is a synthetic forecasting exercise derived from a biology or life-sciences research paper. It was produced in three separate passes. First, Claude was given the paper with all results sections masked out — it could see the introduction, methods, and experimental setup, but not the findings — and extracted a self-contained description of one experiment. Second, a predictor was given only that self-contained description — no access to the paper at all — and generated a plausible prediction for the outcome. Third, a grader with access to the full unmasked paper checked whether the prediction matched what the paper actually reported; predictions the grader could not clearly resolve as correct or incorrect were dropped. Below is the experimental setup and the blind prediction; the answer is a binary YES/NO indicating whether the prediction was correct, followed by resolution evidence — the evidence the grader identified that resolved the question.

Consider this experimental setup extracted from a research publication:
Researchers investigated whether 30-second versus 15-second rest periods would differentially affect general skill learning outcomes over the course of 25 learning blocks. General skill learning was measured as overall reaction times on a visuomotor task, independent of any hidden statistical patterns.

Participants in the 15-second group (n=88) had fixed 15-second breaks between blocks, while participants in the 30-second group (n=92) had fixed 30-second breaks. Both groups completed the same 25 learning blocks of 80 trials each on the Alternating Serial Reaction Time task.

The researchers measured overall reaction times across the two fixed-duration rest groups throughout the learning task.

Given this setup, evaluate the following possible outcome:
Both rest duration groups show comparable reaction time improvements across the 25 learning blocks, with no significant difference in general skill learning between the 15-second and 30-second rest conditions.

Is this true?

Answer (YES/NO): YES